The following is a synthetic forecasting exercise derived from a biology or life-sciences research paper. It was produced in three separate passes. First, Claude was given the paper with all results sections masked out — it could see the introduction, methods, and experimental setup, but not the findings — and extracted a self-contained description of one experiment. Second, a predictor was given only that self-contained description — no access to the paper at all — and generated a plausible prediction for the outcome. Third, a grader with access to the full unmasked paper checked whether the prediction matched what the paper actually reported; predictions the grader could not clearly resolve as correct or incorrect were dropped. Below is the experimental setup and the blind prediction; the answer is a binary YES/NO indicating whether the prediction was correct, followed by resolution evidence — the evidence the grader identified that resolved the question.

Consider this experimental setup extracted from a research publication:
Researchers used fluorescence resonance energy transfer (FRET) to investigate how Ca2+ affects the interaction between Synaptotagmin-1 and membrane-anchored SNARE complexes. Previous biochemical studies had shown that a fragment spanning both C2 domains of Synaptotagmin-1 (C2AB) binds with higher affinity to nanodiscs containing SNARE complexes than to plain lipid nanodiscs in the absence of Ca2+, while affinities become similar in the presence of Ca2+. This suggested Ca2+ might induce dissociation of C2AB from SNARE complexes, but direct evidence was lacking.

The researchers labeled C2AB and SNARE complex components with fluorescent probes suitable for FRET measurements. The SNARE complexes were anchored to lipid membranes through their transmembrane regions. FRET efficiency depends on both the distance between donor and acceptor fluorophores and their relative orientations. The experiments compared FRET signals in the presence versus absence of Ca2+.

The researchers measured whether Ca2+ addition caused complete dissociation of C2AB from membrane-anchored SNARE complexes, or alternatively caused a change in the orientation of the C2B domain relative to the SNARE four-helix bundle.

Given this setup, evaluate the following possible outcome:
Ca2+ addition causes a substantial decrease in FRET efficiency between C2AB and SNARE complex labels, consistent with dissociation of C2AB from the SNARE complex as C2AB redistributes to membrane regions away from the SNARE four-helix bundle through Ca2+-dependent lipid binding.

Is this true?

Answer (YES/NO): NO